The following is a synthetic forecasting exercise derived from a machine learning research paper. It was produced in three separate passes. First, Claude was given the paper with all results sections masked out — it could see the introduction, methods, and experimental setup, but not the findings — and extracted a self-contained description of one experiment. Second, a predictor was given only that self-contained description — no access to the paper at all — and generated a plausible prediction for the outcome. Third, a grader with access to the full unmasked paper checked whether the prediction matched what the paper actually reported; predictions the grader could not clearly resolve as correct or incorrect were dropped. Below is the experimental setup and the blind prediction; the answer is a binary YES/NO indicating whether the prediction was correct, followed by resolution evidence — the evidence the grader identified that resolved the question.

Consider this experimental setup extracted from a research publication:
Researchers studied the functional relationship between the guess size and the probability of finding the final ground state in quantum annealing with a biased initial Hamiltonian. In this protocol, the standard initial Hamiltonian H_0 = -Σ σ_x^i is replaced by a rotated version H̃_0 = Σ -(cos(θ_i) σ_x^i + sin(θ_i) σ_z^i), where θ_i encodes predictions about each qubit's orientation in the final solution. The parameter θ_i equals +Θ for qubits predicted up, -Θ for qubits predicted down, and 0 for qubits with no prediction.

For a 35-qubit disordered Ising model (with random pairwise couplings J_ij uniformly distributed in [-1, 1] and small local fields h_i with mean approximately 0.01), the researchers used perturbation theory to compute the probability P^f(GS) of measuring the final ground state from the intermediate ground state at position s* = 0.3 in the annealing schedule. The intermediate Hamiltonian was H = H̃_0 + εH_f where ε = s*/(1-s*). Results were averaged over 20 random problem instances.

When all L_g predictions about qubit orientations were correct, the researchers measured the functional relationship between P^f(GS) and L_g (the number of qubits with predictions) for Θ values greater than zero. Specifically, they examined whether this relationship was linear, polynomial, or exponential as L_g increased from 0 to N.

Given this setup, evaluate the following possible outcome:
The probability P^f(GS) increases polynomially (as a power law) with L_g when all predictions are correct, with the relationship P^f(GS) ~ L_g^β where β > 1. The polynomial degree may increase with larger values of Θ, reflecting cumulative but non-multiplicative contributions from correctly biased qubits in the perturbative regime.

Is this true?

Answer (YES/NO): NO